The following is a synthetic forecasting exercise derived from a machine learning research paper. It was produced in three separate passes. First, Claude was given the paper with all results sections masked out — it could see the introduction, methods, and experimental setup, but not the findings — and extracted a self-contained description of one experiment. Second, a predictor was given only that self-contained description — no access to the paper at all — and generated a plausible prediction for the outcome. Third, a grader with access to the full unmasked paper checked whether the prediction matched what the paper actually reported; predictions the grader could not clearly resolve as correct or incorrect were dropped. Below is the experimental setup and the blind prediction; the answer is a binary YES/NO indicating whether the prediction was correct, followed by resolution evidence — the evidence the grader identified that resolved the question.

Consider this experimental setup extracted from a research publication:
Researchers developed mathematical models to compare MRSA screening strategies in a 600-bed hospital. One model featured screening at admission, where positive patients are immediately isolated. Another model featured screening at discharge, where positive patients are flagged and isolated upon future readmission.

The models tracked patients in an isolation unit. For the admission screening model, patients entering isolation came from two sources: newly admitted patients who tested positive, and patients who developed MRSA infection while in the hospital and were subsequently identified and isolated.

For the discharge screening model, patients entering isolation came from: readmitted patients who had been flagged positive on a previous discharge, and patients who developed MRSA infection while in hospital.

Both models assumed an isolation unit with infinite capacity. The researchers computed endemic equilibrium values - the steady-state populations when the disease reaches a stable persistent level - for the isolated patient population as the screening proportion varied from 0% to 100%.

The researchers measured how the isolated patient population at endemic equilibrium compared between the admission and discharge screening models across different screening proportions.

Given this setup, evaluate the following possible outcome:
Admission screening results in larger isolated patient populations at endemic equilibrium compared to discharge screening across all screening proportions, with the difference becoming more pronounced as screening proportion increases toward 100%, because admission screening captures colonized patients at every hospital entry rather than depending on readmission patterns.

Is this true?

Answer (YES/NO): NO